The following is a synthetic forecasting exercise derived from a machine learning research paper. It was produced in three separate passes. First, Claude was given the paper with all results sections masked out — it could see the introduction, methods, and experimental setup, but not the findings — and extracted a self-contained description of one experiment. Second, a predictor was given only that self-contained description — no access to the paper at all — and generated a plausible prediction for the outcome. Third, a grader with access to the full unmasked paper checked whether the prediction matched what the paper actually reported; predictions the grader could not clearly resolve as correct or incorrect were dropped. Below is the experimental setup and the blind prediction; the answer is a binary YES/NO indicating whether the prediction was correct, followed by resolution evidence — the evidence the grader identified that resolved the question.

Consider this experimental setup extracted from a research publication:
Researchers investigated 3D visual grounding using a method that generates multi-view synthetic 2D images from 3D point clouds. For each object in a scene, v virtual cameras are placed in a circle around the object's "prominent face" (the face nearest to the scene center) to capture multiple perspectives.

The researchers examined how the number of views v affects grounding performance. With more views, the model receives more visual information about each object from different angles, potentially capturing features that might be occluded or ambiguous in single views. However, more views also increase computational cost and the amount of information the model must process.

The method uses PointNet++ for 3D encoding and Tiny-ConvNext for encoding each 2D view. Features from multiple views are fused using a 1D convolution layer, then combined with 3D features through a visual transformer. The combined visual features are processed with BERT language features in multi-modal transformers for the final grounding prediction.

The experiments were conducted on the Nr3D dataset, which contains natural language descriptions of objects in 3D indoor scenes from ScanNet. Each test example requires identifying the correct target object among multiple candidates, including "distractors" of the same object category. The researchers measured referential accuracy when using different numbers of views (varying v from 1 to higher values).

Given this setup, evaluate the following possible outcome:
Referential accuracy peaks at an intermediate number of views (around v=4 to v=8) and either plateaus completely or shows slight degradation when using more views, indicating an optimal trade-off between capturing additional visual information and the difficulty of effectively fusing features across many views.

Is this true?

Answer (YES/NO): NO